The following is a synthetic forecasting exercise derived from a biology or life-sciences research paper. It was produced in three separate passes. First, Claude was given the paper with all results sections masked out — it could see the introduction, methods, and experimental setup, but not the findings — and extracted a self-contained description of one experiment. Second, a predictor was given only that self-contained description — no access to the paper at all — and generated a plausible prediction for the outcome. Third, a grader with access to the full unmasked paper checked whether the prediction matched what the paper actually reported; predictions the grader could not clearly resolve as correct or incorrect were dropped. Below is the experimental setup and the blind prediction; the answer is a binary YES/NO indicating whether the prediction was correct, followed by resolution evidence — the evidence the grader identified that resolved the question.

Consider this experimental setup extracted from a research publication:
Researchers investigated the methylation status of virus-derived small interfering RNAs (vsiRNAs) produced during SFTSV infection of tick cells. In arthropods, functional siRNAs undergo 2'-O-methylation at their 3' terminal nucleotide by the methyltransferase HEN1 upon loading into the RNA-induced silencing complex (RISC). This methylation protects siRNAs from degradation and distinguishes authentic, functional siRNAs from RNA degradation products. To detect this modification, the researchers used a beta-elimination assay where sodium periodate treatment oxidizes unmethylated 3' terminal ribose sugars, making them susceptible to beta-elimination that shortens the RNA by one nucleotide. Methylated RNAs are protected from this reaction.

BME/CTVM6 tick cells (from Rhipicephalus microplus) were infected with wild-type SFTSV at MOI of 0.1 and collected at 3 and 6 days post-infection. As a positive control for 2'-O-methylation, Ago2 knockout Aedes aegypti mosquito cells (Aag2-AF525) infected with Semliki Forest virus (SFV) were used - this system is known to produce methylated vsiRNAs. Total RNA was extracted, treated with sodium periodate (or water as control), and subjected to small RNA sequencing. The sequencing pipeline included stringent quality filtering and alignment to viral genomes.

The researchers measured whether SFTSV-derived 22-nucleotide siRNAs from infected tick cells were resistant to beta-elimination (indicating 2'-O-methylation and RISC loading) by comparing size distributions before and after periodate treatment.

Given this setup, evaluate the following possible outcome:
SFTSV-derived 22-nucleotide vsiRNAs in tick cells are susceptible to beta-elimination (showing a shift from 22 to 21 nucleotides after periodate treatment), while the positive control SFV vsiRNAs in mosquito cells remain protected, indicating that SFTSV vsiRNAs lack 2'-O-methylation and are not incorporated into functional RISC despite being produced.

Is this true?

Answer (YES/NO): NO